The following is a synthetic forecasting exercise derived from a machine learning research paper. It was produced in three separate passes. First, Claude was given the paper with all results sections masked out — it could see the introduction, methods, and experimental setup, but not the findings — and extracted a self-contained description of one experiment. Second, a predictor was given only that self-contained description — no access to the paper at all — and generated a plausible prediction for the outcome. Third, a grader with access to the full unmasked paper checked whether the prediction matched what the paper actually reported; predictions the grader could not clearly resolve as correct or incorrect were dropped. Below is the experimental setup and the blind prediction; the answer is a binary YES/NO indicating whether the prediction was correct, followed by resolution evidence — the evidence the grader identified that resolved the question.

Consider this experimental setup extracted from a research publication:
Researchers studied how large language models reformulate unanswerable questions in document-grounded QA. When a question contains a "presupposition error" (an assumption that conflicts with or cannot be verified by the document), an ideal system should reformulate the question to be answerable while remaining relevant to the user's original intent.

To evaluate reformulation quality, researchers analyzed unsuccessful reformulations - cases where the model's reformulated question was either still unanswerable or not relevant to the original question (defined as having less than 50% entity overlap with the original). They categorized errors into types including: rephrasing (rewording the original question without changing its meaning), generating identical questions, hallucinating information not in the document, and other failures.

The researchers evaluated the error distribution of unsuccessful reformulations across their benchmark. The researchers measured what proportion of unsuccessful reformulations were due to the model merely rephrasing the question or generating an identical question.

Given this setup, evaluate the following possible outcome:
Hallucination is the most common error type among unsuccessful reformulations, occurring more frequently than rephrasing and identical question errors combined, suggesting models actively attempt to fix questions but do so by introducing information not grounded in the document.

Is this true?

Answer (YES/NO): NO